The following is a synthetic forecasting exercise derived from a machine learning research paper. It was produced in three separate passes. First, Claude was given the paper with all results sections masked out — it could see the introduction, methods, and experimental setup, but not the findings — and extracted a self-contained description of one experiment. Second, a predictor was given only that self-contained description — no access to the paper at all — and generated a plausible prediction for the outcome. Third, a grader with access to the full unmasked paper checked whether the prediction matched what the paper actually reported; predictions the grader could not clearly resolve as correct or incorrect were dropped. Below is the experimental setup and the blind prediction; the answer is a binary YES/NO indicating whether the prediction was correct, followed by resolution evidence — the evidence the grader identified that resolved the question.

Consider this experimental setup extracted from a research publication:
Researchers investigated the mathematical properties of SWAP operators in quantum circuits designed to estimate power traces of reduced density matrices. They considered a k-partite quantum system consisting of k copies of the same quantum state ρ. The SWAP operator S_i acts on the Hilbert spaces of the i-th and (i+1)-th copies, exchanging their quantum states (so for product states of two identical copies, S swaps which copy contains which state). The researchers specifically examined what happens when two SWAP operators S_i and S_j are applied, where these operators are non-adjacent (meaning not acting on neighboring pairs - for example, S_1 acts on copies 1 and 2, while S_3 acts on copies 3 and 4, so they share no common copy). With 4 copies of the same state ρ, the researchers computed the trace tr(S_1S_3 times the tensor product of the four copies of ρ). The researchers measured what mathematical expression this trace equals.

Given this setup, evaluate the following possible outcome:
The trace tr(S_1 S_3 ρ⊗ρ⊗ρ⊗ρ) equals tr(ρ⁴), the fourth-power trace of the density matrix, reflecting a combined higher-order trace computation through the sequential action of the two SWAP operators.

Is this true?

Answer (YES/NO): NO